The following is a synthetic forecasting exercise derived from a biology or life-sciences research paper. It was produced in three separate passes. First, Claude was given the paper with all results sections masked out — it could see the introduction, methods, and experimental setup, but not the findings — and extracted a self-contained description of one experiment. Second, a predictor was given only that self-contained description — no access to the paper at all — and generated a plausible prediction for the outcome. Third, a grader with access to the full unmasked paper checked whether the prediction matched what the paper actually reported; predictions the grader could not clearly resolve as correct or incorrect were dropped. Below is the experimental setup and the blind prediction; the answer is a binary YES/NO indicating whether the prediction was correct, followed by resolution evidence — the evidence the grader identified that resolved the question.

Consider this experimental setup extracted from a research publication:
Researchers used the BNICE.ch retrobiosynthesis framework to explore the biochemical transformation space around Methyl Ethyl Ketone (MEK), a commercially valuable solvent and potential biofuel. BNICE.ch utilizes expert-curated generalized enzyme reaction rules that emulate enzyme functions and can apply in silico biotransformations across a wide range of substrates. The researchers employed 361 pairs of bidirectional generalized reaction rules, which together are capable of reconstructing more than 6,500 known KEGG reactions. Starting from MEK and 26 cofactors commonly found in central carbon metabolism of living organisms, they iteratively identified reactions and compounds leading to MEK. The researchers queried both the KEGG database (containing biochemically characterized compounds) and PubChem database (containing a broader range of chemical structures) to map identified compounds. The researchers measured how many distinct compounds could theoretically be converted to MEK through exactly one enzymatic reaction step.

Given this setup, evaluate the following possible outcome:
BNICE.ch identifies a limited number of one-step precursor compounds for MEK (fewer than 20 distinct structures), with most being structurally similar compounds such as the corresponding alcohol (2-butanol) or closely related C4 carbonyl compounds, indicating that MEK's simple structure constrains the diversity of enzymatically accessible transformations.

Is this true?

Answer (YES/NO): NO